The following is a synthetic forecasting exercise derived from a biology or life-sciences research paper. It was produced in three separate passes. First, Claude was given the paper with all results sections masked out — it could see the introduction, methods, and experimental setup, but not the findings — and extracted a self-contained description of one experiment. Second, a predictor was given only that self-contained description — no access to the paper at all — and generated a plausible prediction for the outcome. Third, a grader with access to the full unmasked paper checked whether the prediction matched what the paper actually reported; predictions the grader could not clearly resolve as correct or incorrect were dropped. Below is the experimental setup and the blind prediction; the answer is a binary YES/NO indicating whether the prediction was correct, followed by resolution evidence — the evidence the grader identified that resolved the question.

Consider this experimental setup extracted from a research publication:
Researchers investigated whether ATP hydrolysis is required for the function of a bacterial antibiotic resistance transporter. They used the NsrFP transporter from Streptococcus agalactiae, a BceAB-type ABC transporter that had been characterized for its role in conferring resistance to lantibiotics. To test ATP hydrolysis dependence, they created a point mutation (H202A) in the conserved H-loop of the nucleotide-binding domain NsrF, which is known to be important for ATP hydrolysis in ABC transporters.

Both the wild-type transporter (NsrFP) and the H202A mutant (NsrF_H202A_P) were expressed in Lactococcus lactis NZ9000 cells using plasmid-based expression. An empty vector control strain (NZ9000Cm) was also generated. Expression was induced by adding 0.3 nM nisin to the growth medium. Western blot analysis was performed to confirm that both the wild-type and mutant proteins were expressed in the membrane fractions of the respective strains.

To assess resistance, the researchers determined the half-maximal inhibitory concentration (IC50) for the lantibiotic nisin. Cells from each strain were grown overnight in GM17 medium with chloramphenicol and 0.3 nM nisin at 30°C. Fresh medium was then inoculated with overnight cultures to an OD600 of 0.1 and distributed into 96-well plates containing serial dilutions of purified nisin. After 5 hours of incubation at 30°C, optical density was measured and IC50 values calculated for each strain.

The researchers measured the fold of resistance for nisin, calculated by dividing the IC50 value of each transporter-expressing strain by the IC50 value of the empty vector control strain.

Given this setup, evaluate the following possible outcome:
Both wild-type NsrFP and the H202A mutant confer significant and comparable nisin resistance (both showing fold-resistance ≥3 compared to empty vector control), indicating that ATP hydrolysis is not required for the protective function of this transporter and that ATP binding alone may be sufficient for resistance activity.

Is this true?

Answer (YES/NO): NO